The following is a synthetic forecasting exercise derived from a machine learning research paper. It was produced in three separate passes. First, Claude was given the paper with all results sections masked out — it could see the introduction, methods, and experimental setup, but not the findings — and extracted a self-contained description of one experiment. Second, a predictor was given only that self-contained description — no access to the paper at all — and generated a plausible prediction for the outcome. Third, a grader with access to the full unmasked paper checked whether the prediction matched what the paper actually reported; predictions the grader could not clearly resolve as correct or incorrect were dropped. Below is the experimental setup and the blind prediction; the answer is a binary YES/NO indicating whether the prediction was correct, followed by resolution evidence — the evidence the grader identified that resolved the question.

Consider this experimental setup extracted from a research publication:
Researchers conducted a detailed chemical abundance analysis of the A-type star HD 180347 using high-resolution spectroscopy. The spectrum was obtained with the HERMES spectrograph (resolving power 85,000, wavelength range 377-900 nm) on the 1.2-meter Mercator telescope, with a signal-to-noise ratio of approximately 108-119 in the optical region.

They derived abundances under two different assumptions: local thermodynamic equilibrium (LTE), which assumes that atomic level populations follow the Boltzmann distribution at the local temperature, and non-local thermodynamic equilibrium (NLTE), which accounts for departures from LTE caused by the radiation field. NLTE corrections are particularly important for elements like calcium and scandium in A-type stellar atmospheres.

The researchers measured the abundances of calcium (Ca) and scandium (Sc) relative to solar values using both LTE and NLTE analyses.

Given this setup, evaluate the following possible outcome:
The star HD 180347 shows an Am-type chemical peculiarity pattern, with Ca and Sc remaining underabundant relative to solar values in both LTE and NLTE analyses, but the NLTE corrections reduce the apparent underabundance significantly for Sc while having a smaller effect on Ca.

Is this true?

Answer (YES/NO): NO